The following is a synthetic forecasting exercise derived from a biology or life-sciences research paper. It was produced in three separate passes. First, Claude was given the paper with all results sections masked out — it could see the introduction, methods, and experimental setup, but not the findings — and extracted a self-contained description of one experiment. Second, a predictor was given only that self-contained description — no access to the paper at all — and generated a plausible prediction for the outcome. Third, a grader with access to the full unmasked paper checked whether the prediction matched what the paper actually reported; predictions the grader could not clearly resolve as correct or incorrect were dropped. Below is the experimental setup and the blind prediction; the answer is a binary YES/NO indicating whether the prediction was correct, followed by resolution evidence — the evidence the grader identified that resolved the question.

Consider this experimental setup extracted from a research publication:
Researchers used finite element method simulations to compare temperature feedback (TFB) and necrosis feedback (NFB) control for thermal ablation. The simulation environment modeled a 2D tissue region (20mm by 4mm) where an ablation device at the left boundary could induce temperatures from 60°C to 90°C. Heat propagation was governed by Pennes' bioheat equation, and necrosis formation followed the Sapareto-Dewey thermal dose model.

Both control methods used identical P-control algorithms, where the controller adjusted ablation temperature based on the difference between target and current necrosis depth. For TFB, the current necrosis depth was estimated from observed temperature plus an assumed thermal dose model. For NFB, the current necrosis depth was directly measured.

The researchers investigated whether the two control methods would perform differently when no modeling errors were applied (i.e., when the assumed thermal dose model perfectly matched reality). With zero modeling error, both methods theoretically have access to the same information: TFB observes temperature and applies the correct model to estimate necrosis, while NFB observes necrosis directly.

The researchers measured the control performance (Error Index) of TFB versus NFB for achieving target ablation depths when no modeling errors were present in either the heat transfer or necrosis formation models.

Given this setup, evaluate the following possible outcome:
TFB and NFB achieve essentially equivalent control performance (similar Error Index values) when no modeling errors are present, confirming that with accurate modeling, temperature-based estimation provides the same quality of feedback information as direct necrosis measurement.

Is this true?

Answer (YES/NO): YES